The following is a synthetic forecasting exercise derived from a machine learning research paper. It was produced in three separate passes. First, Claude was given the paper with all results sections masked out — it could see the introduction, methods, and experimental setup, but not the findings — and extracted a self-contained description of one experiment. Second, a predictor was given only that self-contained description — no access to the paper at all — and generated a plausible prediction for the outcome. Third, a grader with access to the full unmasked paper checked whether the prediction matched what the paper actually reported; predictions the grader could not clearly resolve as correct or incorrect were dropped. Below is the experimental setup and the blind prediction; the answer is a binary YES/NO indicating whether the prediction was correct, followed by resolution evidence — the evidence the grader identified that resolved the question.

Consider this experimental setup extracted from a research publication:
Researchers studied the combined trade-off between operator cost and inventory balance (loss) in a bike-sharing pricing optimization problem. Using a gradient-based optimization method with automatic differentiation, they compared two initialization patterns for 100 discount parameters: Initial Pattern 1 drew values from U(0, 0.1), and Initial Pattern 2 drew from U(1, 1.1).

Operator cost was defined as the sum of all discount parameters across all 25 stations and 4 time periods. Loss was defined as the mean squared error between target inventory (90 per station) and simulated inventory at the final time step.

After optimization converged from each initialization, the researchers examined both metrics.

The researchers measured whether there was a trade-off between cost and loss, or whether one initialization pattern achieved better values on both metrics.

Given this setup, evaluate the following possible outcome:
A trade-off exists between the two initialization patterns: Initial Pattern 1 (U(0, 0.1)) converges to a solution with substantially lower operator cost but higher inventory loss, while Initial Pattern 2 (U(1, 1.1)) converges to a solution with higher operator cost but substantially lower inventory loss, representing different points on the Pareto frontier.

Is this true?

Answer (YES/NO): YES